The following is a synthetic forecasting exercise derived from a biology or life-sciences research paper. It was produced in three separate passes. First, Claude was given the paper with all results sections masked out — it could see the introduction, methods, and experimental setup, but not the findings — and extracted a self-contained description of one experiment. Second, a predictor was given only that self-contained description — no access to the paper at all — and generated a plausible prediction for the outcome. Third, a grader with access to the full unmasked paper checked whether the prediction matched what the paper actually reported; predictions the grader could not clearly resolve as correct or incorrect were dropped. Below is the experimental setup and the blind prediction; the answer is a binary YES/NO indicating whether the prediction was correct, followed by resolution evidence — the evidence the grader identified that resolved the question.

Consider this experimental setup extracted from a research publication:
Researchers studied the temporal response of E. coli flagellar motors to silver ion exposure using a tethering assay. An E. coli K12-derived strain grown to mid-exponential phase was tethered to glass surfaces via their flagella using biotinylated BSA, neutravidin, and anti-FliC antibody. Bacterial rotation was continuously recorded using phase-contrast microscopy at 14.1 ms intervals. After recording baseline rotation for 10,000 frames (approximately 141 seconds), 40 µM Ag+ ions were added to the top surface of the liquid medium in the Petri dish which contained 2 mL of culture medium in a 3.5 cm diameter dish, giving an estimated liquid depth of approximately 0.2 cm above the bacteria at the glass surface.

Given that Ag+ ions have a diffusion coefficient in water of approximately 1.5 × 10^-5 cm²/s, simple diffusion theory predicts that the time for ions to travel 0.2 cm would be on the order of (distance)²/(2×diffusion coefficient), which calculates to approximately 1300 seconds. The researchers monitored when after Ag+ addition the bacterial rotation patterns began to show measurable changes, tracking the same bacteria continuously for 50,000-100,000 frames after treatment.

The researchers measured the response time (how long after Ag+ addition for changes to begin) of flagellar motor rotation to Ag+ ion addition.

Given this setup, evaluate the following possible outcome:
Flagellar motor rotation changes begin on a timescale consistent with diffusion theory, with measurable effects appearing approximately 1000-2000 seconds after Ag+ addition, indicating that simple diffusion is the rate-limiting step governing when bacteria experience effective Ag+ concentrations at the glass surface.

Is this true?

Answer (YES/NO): NO